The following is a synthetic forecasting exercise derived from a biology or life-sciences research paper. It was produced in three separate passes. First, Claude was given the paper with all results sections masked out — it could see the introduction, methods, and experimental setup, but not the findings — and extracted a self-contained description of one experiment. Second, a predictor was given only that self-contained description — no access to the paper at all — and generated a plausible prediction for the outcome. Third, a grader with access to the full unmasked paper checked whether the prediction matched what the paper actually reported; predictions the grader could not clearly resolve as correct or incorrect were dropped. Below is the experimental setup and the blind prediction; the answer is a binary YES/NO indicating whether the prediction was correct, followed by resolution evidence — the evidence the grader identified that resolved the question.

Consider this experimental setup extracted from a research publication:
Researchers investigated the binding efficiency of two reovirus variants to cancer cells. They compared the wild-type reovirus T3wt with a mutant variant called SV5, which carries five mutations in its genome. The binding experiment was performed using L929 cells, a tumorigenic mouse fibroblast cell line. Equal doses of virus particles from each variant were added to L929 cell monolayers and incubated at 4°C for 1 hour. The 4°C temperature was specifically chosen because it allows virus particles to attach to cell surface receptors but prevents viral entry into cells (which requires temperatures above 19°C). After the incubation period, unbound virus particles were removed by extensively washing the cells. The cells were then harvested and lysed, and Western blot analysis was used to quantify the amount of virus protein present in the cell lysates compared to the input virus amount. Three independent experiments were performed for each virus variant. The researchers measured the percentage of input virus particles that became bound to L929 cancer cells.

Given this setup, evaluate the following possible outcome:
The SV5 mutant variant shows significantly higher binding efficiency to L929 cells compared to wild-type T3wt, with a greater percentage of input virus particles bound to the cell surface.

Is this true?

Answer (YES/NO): NO